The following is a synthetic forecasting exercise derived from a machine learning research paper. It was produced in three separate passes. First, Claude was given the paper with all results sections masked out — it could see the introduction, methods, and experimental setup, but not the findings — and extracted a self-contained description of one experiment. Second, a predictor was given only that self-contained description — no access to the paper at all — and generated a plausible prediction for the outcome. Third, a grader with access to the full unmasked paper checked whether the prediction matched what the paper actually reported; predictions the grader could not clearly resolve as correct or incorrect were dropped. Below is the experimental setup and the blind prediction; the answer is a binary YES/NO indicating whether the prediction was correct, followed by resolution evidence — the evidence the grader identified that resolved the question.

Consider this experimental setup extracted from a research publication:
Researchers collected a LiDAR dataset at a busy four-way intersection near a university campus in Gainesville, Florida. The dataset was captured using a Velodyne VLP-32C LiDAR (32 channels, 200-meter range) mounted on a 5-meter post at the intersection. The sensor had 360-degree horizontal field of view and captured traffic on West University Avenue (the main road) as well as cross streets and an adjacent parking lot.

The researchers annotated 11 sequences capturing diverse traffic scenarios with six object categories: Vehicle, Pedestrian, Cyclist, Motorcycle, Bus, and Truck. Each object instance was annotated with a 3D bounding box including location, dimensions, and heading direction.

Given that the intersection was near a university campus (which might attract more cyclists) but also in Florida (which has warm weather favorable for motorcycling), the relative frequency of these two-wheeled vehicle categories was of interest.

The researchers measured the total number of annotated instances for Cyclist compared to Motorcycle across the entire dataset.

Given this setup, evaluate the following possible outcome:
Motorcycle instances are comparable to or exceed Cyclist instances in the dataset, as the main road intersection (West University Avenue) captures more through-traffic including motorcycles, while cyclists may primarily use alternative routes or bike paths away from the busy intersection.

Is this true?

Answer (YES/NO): YES